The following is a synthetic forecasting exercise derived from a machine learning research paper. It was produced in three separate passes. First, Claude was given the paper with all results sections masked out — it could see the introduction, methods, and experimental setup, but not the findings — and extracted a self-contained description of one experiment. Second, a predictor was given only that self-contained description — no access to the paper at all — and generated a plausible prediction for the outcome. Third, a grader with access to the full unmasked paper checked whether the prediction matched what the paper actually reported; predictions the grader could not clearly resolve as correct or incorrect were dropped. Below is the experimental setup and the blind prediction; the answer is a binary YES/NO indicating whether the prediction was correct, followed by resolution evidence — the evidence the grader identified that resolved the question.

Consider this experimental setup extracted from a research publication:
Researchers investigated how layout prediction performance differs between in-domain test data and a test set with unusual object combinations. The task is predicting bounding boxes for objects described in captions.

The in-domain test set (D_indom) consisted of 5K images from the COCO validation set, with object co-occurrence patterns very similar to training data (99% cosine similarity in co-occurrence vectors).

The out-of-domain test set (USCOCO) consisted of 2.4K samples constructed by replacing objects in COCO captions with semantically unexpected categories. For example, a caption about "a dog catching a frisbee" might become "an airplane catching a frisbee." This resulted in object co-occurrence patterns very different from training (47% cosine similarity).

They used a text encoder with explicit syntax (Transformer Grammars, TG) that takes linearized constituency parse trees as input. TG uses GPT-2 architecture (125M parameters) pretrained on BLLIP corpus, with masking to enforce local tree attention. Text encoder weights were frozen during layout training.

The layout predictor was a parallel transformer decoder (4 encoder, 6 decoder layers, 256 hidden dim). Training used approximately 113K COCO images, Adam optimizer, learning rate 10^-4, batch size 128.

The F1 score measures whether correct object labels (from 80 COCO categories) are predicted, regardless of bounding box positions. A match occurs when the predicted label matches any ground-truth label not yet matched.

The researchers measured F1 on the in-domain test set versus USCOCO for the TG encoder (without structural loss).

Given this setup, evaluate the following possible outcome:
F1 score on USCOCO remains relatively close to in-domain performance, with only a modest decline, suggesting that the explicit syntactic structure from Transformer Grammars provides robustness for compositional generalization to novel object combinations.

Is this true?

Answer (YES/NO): NO